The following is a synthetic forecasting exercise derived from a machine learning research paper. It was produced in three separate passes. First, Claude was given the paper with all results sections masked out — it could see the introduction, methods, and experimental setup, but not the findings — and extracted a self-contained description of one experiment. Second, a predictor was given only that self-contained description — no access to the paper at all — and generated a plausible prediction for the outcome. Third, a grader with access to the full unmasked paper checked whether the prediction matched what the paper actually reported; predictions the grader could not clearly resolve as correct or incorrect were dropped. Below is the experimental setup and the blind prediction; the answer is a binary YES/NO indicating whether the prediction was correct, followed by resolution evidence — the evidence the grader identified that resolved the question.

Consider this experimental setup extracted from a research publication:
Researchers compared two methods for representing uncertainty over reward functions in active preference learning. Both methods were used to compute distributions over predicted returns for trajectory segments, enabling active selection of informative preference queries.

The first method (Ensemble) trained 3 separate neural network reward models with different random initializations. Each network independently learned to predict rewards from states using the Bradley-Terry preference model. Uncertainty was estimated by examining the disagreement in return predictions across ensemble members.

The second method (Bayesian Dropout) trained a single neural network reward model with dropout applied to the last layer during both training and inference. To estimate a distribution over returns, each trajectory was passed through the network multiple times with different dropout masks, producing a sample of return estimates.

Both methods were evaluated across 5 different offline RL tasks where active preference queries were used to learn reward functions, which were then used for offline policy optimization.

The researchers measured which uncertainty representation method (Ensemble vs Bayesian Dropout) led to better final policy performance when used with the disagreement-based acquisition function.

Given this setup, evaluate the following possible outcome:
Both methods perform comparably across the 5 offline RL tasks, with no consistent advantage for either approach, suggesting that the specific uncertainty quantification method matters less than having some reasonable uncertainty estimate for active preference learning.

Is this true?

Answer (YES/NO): NO